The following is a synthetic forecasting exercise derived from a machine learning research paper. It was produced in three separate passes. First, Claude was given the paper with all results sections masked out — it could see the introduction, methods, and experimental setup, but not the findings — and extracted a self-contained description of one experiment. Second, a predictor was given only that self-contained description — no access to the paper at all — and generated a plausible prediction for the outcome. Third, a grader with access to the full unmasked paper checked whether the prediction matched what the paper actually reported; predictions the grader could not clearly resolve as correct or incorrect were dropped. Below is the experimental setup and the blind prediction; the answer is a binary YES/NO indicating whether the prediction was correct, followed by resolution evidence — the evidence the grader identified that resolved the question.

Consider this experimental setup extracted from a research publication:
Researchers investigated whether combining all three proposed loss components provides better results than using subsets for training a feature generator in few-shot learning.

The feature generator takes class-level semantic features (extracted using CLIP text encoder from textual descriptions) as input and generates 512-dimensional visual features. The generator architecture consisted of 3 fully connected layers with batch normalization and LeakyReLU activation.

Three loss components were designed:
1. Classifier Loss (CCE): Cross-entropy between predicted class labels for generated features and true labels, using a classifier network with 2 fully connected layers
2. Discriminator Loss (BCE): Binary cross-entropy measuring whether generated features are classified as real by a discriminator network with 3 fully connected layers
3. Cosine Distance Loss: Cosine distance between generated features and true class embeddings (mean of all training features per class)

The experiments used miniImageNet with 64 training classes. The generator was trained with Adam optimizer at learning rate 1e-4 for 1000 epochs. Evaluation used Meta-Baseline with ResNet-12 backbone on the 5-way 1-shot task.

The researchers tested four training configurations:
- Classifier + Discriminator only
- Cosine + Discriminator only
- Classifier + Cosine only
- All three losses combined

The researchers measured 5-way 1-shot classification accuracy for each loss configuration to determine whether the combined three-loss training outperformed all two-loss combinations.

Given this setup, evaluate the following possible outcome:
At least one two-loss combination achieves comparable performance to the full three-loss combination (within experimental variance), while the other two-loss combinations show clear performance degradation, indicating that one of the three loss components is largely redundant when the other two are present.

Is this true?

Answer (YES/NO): NO